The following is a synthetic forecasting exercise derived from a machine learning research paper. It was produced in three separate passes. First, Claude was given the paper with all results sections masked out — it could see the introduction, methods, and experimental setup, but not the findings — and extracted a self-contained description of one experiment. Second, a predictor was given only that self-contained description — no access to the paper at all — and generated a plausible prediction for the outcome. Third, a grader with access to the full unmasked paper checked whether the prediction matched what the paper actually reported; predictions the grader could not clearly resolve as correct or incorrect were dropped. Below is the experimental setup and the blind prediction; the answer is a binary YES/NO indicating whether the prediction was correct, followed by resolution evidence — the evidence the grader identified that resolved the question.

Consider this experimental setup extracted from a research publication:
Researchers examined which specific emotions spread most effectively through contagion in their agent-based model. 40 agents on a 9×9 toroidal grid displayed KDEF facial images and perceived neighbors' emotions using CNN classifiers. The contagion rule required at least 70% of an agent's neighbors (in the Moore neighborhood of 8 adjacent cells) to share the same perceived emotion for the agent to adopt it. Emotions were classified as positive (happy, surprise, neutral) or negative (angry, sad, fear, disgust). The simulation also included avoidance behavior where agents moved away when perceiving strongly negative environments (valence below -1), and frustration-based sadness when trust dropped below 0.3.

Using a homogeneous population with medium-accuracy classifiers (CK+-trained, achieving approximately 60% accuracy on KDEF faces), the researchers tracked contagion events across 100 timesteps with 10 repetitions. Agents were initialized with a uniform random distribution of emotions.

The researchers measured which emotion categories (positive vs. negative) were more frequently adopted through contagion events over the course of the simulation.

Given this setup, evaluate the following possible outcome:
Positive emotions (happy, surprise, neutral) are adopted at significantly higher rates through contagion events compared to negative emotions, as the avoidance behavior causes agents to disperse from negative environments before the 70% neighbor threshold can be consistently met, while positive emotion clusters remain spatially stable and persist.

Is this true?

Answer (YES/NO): NO